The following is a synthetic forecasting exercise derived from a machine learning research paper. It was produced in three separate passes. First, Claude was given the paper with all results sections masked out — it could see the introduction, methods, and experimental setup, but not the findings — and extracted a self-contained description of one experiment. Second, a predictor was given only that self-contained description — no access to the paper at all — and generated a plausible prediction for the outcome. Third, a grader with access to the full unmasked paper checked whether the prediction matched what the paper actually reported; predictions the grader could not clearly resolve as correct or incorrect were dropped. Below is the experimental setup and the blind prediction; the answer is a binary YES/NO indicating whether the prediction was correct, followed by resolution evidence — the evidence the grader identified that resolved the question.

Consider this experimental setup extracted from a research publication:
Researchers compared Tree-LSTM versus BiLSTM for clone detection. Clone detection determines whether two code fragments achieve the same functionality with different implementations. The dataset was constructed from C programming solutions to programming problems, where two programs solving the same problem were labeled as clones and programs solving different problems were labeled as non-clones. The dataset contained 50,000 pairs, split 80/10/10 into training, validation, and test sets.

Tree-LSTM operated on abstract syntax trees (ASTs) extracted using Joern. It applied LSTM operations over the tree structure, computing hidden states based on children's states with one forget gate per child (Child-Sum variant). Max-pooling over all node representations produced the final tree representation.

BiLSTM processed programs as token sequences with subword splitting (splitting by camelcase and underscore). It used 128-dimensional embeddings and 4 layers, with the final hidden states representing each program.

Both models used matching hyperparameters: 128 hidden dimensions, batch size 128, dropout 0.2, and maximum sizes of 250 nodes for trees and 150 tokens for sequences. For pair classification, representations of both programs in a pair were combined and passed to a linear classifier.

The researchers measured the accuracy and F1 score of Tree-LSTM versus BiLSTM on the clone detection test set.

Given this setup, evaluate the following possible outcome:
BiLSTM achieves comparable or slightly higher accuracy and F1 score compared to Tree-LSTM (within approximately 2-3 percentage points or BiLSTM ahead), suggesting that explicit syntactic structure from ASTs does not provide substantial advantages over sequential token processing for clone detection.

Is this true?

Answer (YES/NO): NO